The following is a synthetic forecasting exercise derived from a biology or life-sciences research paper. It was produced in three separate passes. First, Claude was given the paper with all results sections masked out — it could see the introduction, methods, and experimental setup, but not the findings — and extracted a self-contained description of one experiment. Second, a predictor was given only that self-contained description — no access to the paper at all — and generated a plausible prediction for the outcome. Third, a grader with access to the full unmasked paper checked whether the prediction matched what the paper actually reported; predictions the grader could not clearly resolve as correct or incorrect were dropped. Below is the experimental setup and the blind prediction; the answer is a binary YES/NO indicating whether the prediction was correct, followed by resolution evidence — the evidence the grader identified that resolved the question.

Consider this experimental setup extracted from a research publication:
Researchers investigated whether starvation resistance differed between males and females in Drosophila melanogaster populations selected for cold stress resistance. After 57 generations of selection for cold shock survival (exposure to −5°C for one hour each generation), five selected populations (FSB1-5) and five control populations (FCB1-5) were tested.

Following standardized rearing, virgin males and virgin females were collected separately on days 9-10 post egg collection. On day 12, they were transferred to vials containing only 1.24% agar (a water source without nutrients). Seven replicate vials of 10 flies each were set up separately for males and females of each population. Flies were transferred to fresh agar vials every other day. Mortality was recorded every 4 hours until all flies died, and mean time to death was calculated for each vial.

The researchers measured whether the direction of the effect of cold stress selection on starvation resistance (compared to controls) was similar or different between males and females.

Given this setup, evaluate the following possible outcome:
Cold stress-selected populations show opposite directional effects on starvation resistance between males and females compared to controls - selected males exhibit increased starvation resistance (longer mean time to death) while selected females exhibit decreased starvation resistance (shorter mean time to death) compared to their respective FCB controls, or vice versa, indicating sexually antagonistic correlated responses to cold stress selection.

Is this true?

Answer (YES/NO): NO